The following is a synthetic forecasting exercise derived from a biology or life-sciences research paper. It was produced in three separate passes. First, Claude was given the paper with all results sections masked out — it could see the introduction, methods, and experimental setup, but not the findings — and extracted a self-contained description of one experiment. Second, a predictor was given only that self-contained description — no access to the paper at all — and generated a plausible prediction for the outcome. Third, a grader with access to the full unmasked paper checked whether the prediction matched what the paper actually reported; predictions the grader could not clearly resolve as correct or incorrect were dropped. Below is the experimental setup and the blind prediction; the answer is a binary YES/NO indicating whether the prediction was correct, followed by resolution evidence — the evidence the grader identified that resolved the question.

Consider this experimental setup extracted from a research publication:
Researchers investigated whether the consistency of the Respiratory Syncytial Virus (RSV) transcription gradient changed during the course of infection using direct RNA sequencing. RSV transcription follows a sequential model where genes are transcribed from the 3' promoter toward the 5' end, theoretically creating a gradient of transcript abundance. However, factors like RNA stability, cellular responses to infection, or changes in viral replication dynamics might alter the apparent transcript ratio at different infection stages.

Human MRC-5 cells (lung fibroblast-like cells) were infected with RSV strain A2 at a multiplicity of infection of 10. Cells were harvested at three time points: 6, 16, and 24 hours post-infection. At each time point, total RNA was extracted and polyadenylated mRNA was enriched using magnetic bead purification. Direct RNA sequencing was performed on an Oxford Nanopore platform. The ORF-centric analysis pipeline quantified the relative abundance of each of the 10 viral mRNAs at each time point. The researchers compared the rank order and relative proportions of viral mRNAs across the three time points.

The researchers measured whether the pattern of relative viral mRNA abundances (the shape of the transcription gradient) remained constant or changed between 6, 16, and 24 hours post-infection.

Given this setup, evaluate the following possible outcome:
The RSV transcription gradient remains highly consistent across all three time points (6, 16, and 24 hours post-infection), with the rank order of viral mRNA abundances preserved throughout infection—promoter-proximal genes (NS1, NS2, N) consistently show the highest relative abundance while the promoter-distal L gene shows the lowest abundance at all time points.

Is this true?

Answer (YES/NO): NO